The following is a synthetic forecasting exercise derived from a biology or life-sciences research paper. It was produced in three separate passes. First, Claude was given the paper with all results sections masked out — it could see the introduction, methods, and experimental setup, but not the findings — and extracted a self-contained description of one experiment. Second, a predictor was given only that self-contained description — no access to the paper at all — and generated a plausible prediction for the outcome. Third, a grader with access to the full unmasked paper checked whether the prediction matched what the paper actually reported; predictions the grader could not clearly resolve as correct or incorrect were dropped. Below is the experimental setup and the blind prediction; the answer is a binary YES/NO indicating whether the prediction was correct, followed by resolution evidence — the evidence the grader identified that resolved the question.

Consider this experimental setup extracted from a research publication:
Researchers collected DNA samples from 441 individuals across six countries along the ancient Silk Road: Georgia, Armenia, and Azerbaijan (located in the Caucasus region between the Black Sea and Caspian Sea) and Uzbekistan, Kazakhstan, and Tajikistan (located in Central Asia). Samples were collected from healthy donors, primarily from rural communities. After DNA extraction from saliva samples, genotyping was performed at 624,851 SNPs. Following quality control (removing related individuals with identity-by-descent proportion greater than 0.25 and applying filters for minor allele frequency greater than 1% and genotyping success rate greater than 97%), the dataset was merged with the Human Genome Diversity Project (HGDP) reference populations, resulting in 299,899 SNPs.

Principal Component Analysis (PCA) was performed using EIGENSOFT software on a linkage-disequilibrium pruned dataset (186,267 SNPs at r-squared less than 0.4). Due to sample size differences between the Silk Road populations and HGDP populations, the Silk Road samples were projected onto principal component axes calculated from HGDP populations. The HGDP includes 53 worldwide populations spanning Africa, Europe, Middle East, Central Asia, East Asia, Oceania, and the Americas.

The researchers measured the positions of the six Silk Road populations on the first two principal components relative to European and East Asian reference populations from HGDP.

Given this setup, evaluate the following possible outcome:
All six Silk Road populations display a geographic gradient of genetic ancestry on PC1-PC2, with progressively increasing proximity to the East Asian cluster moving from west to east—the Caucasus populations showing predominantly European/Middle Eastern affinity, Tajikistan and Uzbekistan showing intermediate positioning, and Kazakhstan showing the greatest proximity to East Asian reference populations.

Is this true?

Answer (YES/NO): NO